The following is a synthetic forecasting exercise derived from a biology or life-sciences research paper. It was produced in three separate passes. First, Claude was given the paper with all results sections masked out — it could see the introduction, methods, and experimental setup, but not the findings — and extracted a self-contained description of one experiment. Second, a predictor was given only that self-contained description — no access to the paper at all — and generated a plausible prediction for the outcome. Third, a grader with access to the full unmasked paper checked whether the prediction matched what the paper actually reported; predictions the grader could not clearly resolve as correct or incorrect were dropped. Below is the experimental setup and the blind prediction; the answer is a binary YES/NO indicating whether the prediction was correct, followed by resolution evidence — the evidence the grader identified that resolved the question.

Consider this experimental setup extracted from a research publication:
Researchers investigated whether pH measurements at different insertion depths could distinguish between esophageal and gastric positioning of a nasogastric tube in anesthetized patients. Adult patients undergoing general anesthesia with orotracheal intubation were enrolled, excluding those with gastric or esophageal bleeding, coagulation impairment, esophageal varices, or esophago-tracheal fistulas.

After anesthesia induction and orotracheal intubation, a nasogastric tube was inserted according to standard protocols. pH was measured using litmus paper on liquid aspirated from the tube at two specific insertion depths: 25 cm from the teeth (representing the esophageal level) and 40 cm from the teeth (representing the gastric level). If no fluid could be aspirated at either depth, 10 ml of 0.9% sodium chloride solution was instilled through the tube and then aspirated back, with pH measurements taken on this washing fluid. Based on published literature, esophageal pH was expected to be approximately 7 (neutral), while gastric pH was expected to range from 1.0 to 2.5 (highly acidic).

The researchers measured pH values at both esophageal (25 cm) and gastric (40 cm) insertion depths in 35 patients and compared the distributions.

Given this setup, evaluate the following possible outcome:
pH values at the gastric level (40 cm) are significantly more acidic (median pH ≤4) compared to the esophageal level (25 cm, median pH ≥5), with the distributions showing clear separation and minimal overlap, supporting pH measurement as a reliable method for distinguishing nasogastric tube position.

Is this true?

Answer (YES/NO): NO